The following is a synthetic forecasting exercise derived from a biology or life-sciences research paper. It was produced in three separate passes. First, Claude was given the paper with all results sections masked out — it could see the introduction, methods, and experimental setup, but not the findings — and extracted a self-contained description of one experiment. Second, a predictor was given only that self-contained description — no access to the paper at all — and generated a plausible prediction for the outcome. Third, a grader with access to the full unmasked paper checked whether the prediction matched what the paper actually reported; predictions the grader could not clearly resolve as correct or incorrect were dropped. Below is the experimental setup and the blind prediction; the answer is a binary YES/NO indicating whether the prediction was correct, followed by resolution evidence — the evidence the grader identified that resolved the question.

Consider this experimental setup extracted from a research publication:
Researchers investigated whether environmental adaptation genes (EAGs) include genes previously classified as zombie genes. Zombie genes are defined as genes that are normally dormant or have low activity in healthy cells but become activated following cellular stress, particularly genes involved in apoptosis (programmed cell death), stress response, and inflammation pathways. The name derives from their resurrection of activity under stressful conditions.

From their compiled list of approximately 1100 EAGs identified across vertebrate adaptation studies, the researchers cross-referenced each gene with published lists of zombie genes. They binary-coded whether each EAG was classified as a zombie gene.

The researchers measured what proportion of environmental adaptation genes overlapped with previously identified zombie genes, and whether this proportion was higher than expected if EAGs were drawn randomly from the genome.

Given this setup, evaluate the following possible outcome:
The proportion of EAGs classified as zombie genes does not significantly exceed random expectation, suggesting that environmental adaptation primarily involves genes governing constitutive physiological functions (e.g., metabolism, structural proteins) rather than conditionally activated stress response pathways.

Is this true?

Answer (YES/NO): NO